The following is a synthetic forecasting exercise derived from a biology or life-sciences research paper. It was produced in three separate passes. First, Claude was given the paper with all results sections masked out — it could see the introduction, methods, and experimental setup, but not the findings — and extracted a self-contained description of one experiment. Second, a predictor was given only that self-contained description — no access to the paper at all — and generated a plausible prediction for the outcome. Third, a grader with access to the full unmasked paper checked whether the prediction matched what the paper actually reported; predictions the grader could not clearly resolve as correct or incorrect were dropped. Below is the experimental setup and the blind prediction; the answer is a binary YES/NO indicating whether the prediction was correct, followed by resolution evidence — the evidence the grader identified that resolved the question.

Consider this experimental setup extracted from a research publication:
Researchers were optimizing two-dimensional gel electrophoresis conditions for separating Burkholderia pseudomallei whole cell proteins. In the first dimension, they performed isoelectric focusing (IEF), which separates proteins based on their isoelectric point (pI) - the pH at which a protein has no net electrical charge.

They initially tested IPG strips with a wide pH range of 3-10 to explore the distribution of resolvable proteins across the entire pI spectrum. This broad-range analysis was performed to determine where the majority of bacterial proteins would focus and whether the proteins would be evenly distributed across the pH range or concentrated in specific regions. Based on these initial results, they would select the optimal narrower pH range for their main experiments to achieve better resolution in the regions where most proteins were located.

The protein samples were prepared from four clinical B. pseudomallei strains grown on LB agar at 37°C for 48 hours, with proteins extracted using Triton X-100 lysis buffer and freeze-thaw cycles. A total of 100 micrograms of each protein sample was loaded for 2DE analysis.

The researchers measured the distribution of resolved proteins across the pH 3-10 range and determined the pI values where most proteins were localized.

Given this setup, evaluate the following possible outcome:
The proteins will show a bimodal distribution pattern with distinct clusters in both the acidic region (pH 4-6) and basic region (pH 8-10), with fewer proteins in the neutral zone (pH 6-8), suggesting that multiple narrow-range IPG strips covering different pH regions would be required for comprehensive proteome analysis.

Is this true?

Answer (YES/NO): NO